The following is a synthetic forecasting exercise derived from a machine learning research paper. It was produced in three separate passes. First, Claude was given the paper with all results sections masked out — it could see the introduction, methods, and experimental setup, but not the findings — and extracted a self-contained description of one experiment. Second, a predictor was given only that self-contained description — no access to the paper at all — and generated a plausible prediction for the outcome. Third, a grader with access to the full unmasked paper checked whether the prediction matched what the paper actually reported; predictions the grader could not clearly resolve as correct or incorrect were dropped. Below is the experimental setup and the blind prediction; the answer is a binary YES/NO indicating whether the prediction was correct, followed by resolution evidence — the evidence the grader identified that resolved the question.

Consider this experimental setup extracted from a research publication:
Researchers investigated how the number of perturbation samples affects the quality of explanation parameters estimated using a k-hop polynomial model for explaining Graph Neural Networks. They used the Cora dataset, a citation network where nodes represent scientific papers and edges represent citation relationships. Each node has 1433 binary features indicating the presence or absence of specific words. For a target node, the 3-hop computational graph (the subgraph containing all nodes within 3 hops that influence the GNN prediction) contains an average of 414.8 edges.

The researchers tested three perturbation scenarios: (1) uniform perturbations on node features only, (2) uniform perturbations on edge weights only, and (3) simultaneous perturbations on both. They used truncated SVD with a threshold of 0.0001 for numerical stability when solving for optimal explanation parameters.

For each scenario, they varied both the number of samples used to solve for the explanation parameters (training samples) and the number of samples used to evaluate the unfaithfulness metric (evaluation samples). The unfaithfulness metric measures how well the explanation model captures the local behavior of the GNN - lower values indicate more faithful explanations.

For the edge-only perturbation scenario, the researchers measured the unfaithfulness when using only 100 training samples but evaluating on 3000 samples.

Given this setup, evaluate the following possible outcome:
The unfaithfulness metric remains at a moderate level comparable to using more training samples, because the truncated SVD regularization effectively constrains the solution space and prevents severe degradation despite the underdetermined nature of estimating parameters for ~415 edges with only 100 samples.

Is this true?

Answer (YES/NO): NO